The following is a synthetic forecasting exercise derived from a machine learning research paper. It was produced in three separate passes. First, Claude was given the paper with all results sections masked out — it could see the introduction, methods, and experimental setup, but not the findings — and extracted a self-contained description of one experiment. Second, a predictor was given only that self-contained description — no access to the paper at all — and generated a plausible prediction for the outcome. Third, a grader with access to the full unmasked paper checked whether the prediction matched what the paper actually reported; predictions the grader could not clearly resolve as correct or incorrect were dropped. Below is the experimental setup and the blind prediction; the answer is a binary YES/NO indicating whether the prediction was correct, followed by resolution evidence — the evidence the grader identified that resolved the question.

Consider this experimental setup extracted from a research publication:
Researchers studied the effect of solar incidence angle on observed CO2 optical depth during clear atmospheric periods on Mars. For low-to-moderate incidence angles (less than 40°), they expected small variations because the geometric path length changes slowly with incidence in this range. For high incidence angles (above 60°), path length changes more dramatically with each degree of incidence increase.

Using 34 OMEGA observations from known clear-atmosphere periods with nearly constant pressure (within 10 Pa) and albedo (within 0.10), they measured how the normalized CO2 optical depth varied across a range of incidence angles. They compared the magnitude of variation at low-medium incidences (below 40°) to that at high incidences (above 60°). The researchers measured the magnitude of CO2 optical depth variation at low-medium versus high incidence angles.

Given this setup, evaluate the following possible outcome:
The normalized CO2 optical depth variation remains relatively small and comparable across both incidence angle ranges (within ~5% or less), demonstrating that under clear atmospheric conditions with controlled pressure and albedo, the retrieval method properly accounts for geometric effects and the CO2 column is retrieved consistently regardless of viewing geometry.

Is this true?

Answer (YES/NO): NO